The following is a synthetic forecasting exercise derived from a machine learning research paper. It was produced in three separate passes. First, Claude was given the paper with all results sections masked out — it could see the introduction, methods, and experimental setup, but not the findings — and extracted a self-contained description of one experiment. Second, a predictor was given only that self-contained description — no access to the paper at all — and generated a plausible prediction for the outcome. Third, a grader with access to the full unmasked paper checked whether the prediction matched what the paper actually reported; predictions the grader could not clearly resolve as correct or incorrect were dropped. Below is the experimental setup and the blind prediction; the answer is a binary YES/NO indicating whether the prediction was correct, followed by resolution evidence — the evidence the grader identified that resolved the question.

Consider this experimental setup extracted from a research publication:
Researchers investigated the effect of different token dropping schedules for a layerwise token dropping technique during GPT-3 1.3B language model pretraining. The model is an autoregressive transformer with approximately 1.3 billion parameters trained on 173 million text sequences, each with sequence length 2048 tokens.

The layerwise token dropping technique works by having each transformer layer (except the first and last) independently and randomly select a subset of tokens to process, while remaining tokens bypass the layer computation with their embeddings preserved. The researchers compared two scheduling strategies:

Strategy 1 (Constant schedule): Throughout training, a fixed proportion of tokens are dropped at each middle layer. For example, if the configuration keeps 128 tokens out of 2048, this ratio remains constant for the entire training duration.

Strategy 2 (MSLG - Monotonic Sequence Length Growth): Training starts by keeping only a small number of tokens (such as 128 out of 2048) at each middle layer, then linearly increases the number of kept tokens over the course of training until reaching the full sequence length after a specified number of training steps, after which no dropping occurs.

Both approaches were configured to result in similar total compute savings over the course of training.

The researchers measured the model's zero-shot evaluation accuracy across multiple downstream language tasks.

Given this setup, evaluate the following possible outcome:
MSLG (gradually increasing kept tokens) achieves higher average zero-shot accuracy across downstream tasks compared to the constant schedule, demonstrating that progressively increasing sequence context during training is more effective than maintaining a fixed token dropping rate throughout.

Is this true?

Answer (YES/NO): YES